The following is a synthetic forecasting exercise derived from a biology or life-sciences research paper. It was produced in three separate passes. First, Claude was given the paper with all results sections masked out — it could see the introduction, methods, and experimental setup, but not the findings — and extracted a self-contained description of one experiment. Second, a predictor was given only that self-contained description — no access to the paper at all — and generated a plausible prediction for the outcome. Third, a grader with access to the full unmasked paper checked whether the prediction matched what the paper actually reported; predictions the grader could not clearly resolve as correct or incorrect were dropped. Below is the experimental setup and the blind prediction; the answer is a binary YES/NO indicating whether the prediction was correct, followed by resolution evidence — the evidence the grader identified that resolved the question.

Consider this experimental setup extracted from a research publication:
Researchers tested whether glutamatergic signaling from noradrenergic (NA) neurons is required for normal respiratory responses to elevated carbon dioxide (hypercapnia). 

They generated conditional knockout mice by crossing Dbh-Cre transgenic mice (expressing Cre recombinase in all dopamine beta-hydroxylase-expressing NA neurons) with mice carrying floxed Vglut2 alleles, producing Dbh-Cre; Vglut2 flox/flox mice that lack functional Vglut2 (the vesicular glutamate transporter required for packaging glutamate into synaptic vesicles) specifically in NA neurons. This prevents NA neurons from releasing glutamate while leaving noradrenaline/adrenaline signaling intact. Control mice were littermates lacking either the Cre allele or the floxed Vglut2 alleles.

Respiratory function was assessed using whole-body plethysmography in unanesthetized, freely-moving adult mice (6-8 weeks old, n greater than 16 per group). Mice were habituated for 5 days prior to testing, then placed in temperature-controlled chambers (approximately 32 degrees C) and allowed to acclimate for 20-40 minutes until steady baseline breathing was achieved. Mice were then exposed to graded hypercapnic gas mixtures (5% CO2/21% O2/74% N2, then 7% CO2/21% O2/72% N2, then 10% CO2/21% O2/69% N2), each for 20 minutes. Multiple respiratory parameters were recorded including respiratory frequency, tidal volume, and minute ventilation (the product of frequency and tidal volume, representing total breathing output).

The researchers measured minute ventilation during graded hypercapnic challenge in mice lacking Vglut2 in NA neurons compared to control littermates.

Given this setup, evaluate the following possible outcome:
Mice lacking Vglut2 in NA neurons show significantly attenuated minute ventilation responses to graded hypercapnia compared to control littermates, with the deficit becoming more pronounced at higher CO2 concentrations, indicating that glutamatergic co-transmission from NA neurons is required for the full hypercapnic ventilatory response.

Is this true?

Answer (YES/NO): NO